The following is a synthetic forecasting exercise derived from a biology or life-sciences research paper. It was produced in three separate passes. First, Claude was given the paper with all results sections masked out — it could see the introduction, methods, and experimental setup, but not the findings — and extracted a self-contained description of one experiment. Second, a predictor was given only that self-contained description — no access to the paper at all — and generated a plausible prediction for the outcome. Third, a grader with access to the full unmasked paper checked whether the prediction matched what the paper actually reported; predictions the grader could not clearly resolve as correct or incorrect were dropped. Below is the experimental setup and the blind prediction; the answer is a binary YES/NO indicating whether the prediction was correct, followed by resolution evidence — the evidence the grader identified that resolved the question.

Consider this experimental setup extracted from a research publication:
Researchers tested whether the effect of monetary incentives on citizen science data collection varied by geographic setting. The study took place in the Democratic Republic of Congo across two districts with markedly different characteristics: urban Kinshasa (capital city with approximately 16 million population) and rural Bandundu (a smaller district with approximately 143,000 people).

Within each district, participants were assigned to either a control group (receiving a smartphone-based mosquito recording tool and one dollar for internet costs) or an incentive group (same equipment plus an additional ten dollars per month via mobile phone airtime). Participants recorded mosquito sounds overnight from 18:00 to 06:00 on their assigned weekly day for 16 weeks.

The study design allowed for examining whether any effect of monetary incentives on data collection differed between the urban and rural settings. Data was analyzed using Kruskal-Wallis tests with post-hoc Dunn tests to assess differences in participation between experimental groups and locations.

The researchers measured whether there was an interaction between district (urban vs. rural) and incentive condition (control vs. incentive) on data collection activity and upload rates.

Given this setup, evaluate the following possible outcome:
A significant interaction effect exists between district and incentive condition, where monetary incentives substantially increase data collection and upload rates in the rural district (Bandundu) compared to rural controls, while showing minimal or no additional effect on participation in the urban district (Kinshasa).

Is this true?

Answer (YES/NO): NO